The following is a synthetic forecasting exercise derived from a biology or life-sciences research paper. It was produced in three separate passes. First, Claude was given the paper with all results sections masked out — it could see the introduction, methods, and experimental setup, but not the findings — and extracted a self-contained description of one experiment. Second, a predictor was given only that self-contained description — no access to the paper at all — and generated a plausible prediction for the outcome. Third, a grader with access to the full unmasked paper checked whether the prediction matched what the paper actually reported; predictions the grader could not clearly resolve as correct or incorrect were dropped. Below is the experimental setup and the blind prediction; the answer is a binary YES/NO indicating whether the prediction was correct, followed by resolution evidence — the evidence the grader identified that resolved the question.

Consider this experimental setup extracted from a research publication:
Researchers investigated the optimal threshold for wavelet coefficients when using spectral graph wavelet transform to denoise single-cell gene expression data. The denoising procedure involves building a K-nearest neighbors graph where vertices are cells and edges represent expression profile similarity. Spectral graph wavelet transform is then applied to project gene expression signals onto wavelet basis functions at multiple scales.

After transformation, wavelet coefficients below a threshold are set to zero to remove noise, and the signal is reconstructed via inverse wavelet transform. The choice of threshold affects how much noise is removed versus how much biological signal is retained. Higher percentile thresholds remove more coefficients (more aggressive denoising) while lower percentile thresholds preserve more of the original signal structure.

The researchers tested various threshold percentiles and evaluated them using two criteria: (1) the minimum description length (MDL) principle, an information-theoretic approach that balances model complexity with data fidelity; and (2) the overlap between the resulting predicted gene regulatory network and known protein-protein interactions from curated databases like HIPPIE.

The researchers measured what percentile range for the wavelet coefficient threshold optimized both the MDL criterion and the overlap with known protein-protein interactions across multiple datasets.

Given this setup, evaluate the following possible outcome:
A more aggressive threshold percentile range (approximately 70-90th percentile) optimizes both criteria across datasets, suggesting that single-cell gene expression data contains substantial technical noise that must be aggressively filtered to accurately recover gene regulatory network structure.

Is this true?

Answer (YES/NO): NO